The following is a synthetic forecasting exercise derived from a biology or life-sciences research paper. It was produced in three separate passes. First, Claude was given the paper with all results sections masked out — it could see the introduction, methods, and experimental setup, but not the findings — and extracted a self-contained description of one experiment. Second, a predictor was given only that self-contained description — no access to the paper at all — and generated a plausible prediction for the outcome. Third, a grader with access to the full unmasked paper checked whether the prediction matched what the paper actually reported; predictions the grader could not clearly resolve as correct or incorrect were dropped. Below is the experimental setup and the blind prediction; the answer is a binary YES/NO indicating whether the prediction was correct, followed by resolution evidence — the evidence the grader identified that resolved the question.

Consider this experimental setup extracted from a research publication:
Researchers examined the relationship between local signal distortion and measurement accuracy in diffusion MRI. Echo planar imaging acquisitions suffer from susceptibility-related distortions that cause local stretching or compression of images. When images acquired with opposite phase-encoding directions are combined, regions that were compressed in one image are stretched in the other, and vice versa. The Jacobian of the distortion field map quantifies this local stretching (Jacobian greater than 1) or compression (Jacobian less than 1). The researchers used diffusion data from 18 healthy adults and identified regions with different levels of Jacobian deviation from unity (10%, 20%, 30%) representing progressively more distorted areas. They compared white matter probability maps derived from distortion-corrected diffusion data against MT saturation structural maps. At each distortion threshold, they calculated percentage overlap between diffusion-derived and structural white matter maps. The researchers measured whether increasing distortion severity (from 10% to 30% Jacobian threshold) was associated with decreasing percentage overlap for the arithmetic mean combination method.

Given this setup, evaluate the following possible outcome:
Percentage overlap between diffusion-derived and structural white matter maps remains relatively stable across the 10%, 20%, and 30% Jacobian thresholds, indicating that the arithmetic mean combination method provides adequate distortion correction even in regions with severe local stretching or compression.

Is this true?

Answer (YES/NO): NO